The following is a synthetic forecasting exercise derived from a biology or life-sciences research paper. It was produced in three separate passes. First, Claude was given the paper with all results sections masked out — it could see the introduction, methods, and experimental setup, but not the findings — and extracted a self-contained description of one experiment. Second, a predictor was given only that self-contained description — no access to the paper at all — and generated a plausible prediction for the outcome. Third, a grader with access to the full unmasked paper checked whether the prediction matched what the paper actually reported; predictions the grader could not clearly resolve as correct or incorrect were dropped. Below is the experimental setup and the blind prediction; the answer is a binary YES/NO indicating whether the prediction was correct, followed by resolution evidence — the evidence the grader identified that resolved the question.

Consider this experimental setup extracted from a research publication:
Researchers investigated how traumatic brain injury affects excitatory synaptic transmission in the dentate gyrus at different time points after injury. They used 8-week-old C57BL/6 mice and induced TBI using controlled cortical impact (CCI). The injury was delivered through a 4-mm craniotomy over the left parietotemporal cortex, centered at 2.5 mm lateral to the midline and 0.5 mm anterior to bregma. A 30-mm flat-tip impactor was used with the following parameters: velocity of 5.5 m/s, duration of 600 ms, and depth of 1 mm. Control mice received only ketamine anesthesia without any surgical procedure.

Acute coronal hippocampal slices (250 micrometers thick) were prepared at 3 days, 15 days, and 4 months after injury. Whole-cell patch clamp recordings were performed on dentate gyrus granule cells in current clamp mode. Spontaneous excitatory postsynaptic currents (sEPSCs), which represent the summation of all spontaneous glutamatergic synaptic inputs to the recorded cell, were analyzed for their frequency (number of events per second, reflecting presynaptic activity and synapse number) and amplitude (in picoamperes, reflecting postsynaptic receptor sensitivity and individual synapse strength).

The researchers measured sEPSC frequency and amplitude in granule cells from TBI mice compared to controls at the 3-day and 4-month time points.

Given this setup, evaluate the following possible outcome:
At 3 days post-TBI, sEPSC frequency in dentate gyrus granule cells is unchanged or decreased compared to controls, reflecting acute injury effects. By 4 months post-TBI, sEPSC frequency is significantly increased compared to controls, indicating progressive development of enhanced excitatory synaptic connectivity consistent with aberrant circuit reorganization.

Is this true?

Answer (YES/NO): YES